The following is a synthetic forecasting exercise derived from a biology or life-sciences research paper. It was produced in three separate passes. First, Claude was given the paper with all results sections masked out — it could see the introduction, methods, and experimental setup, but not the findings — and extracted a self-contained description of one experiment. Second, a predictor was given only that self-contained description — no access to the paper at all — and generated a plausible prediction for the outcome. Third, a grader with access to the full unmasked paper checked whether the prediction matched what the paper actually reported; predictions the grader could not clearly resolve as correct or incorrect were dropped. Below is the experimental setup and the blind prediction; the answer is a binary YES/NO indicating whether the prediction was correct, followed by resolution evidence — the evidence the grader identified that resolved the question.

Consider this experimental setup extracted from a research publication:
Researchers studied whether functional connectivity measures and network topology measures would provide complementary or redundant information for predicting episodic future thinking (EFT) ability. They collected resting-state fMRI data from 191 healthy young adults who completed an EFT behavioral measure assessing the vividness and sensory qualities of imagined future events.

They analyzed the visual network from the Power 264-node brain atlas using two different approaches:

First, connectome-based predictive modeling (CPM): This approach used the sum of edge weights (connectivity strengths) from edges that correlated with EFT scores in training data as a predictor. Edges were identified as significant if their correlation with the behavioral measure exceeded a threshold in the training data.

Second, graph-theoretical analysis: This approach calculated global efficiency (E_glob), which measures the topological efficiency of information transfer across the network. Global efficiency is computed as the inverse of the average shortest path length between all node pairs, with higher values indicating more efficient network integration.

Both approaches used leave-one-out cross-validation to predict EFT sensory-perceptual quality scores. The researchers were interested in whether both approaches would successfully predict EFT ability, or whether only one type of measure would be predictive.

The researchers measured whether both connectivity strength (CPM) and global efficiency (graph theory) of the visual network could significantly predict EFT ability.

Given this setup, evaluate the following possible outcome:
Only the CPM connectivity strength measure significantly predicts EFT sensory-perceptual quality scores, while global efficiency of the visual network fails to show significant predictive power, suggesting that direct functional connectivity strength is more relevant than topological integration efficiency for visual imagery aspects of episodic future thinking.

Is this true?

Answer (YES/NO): NO